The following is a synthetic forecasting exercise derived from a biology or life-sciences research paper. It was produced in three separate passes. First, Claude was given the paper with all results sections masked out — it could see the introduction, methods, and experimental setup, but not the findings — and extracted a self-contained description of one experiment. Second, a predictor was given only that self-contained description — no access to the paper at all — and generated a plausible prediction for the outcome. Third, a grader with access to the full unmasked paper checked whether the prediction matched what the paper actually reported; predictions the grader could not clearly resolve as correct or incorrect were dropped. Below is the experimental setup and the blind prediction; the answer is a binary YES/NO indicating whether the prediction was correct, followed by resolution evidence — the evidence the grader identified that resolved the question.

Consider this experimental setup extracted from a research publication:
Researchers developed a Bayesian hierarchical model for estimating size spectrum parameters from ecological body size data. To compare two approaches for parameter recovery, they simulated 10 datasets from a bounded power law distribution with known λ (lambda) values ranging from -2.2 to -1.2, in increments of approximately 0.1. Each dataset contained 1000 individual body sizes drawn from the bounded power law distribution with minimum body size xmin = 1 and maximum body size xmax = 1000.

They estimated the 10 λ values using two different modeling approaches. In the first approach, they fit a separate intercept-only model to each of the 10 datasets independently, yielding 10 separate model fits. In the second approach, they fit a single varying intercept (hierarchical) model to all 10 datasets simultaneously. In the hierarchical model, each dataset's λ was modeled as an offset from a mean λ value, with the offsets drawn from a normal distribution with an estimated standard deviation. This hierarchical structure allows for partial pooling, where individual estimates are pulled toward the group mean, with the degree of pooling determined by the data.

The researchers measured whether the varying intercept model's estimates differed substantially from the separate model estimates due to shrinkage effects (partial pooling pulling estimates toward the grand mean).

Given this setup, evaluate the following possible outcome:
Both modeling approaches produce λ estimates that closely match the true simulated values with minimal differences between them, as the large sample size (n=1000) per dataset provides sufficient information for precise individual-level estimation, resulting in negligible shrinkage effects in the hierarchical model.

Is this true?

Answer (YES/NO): YES